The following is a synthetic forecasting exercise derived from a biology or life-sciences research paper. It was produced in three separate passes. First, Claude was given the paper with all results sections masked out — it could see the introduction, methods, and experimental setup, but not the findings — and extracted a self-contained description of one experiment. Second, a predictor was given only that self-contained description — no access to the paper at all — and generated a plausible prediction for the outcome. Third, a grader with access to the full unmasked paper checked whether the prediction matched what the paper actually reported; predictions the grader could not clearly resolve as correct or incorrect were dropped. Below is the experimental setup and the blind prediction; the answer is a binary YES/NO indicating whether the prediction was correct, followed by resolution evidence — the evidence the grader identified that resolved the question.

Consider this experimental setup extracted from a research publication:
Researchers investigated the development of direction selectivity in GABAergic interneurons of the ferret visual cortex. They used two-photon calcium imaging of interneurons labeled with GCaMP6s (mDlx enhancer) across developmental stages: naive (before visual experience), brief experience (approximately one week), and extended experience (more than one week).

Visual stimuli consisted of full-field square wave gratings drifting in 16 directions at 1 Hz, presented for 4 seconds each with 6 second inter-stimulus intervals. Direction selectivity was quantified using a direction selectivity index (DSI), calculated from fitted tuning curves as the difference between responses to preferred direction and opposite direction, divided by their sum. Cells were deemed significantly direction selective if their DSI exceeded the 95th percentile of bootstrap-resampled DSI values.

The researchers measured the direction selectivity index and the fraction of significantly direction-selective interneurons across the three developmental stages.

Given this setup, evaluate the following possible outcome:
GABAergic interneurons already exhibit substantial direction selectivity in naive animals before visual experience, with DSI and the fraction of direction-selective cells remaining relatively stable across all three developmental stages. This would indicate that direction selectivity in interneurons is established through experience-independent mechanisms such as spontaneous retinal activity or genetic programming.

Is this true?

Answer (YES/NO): NO